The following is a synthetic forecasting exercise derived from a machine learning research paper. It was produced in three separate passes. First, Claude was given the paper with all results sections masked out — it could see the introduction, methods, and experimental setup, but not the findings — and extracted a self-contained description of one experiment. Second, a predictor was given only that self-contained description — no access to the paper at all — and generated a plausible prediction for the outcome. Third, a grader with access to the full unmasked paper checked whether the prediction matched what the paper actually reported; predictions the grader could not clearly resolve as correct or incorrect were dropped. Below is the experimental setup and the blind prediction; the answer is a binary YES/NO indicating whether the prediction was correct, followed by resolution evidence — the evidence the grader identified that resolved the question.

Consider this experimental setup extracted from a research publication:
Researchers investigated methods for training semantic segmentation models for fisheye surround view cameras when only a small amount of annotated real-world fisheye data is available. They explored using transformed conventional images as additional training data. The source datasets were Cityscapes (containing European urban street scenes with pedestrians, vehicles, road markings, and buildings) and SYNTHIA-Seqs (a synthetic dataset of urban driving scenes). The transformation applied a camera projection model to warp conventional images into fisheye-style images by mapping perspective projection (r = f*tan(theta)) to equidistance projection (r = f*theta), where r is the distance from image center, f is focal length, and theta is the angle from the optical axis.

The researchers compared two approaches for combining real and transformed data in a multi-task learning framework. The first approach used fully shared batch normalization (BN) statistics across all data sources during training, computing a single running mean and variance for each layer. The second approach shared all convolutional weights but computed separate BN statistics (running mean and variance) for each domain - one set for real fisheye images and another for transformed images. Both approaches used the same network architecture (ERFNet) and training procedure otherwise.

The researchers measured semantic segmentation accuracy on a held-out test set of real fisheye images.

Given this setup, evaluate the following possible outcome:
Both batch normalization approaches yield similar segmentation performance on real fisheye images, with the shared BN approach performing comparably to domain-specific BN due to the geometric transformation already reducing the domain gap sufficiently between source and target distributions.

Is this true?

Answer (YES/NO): NO